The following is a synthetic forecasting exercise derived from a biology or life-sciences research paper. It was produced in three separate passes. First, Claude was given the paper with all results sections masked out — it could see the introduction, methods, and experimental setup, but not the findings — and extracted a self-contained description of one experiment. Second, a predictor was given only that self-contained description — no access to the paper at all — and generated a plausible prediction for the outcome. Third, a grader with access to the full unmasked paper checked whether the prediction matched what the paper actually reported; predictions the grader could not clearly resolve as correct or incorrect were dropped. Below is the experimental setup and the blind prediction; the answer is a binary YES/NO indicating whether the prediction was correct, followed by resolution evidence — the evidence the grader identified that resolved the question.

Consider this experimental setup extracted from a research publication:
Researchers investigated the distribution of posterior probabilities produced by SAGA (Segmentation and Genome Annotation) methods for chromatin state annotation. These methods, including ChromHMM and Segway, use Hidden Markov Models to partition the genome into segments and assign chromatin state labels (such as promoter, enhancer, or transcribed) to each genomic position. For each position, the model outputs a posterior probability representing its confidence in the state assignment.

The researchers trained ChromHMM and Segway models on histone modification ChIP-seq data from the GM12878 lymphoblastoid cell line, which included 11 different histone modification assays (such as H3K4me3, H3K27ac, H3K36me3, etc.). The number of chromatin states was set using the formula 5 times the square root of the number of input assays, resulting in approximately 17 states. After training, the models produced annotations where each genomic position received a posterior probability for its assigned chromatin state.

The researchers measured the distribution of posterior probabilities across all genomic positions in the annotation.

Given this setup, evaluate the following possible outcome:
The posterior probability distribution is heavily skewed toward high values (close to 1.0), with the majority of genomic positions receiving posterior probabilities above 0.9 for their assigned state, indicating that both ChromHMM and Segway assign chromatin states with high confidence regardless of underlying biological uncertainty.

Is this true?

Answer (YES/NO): YES